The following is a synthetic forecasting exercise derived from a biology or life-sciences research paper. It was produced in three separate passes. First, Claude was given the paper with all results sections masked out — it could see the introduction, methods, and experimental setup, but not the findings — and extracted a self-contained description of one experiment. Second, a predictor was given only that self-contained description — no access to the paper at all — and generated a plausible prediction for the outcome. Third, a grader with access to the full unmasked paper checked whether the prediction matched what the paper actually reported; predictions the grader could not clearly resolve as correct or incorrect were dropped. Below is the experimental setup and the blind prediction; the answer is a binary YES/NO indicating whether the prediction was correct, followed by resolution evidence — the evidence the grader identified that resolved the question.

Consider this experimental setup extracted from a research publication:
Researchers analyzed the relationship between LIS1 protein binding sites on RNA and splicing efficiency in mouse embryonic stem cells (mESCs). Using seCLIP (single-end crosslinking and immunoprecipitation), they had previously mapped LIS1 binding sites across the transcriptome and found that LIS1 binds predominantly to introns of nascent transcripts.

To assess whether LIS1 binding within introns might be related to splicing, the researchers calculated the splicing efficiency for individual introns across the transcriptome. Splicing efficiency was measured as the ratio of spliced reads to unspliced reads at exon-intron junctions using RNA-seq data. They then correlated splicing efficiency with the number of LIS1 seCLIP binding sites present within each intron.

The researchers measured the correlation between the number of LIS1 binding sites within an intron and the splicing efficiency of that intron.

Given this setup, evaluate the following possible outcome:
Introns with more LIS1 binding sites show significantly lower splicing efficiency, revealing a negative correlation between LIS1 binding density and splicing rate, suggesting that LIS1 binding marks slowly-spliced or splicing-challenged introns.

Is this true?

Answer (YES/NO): YES